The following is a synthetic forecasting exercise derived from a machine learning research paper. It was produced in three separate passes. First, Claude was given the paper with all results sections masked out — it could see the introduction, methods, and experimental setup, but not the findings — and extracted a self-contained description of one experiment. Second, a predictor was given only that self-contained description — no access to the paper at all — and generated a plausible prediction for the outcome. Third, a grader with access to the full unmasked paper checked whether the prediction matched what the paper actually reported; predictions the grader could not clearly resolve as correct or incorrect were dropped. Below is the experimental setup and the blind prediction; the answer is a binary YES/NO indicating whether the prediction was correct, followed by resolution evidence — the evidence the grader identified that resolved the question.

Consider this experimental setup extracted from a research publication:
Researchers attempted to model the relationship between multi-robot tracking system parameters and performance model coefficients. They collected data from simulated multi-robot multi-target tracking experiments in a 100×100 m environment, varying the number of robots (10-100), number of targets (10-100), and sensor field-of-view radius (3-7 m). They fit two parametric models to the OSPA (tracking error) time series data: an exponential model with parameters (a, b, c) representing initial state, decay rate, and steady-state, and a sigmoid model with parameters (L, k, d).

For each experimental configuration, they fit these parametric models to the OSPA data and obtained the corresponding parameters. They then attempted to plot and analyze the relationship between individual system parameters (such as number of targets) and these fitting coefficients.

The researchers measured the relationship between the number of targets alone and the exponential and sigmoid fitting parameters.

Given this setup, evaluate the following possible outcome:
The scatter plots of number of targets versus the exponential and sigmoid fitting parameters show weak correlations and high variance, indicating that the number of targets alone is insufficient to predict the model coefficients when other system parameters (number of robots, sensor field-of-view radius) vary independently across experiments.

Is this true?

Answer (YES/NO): NO